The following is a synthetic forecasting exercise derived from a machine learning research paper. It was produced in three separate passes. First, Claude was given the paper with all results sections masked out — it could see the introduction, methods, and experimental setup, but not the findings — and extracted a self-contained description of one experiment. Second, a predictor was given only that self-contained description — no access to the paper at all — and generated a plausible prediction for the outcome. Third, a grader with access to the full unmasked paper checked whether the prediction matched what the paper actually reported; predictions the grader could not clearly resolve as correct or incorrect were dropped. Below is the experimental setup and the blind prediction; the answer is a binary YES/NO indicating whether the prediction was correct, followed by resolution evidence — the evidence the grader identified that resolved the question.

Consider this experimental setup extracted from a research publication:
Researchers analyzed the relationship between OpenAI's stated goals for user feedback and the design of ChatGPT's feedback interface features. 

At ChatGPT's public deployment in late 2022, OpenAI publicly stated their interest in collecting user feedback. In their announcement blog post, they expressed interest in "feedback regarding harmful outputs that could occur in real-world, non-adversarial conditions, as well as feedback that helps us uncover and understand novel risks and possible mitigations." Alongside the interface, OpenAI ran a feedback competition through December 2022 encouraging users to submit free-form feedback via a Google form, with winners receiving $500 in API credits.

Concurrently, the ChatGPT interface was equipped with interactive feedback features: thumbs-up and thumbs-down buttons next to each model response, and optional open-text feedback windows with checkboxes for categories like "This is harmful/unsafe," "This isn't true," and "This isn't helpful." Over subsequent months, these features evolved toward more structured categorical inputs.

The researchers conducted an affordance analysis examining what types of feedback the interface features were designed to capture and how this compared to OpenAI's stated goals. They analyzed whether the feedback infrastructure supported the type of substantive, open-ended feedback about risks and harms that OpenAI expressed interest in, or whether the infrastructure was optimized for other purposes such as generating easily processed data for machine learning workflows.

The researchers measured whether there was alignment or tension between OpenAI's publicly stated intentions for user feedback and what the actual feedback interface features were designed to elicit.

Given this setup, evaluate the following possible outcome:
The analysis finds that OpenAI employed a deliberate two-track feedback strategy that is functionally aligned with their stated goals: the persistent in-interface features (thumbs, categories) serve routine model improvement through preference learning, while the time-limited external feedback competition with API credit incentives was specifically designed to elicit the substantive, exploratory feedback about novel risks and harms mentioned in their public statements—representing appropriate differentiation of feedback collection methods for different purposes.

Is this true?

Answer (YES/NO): NO